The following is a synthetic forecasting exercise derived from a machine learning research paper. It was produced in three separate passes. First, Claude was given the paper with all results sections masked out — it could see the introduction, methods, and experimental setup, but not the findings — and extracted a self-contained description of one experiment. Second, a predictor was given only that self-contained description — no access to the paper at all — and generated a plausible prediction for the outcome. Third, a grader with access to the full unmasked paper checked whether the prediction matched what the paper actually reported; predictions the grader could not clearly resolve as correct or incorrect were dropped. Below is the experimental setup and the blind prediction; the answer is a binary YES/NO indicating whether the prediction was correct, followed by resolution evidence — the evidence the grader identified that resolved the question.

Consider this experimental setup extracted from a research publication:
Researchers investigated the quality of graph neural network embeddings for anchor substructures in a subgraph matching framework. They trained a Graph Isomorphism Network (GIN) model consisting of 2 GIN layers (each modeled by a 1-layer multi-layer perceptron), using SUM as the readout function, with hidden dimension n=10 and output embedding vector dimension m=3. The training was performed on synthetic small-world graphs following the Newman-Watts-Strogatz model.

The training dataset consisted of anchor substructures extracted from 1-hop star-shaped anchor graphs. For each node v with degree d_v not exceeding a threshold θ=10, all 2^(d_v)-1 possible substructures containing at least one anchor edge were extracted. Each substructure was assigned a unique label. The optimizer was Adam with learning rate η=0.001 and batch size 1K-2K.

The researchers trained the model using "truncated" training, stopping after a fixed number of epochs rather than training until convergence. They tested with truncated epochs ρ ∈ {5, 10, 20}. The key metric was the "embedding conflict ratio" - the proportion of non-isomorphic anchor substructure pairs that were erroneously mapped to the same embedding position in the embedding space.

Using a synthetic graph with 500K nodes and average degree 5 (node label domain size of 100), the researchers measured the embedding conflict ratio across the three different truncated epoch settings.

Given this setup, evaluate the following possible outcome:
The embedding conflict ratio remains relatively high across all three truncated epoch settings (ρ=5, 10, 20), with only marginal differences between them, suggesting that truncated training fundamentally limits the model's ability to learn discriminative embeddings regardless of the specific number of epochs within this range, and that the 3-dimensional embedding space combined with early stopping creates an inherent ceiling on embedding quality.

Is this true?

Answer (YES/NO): NO